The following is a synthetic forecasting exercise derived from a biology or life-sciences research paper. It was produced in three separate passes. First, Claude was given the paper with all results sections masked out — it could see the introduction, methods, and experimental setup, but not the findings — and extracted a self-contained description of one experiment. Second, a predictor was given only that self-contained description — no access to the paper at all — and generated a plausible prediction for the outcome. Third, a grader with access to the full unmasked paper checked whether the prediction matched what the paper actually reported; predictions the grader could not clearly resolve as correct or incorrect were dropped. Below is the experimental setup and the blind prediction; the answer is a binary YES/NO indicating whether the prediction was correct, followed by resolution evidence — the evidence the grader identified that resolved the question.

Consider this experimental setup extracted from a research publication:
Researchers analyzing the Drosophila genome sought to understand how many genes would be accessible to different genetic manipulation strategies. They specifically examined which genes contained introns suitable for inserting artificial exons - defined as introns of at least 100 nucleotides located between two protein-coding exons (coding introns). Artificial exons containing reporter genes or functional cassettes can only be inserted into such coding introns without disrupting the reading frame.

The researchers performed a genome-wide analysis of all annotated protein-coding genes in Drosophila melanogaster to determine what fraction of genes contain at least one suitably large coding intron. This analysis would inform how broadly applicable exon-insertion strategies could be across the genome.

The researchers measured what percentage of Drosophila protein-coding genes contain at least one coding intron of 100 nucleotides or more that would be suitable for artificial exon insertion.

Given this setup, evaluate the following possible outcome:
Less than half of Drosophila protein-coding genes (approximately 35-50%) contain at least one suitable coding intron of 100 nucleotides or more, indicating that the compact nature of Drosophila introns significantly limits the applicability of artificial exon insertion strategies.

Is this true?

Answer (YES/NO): YES